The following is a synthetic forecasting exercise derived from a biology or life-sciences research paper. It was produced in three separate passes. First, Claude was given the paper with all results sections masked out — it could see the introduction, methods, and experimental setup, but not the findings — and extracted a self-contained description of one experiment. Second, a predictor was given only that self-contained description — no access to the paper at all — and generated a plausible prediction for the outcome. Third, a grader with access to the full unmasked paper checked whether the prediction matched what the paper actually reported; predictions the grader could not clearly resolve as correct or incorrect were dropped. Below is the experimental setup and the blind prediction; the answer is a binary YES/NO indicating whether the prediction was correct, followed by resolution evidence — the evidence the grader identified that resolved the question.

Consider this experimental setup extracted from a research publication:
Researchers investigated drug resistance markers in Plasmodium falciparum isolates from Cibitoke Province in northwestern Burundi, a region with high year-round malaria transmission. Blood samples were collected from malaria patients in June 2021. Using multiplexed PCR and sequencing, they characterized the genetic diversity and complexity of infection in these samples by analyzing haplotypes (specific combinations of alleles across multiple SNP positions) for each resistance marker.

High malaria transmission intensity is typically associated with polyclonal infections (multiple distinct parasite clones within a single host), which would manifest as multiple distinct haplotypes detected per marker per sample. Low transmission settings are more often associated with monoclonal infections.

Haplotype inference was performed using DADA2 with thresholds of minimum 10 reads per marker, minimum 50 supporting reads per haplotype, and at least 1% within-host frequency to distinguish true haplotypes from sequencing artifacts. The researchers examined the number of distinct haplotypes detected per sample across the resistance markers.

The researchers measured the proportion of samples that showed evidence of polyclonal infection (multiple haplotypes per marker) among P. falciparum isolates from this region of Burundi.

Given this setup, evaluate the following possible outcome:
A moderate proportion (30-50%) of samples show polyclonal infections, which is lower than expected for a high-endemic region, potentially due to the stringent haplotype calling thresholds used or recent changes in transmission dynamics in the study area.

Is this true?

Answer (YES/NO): NO